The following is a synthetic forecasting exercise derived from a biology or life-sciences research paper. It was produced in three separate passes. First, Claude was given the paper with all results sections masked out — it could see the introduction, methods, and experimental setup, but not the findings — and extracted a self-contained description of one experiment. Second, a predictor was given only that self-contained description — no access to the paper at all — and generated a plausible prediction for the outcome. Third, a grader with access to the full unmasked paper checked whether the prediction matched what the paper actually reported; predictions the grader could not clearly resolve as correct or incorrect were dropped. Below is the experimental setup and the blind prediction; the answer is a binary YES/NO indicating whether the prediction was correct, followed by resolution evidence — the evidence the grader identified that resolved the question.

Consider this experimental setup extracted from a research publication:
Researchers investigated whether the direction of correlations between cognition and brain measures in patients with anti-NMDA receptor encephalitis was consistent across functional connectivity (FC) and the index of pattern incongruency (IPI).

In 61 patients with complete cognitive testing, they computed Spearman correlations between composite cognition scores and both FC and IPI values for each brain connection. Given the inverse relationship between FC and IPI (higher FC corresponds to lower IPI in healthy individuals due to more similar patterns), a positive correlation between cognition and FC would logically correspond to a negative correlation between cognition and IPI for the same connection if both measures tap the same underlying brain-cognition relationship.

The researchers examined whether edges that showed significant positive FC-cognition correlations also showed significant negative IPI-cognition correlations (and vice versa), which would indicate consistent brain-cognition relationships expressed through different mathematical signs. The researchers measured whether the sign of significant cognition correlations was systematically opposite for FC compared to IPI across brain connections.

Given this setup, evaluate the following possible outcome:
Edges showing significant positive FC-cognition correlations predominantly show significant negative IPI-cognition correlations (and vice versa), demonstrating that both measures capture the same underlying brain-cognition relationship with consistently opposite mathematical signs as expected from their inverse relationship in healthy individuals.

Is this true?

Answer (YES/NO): NO